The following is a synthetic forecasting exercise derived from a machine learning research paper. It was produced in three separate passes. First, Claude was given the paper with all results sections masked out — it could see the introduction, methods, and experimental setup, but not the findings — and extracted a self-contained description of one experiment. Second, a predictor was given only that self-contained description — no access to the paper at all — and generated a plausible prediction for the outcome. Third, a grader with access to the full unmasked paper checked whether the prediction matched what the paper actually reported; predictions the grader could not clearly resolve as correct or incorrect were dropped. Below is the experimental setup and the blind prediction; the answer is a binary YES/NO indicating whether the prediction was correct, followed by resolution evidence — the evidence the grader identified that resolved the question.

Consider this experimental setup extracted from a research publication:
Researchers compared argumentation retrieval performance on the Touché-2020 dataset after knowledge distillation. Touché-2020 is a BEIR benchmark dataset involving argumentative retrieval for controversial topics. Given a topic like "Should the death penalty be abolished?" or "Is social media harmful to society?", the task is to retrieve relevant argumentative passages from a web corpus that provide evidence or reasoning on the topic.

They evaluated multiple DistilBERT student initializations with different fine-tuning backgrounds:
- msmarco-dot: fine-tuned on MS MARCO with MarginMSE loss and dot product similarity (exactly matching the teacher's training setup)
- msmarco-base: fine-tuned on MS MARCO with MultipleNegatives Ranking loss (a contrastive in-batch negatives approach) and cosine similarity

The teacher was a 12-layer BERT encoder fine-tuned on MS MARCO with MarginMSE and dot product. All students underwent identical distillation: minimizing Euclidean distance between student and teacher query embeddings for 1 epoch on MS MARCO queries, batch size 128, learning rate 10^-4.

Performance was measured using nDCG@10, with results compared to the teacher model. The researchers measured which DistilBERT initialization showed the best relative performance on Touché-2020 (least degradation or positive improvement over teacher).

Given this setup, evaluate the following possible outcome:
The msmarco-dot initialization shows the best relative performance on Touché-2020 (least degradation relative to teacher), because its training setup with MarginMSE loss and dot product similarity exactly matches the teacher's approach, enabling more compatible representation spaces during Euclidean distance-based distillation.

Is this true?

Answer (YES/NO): NO